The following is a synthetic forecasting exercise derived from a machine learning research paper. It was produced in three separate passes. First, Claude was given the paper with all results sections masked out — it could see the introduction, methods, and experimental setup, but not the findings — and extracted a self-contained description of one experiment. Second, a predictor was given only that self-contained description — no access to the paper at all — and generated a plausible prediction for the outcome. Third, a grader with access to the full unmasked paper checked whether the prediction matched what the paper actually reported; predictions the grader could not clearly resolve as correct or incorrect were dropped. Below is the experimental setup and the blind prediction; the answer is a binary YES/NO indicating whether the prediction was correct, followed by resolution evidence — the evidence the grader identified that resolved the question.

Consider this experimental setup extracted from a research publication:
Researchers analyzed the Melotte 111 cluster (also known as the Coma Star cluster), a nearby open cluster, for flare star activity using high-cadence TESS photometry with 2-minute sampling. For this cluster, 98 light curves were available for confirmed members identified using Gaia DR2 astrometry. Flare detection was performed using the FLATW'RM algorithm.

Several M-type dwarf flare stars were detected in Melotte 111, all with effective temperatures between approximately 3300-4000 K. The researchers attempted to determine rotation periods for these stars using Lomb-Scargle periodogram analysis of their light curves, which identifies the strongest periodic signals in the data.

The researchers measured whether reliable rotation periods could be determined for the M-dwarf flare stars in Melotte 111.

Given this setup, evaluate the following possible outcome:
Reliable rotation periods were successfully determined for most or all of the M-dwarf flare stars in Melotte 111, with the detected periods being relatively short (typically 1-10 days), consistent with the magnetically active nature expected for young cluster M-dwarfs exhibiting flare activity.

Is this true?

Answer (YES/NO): NO